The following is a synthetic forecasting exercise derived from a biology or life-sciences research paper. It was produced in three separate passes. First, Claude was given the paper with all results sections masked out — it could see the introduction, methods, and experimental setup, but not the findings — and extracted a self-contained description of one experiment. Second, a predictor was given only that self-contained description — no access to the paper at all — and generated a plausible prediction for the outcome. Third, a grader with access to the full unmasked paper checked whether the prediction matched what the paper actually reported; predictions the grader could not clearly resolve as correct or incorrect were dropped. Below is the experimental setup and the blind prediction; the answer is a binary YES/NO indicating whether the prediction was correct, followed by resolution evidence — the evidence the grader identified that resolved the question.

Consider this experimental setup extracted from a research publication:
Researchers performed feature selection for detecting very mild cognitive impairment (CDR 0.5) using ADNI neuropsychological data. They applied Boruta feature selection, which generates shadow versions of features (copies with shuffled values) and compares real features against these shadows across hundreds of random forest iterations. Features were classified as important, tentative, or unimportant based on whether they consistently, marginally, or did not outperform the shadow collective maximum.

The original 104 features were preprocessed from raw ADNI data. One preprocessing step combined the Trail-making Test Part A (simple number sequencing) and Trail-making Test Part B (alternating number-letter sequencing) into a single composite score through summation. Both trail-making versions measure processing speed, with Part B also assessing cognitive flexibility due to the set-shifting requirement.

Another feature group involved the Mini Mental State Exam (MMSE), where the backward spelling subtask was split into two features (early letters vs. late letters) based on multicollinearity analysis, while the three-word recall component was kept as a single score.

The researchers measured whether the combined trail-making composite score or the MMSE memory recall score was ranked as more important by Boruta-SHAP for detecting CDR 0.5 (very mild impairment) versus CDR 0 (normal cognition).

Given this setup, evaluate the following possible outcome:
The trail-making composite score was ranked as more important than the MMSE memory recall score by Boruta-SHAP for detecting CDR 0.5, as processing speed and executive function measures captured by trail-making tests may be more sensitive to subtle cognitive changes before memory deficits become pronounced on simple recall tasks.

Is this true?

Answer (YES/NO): YES